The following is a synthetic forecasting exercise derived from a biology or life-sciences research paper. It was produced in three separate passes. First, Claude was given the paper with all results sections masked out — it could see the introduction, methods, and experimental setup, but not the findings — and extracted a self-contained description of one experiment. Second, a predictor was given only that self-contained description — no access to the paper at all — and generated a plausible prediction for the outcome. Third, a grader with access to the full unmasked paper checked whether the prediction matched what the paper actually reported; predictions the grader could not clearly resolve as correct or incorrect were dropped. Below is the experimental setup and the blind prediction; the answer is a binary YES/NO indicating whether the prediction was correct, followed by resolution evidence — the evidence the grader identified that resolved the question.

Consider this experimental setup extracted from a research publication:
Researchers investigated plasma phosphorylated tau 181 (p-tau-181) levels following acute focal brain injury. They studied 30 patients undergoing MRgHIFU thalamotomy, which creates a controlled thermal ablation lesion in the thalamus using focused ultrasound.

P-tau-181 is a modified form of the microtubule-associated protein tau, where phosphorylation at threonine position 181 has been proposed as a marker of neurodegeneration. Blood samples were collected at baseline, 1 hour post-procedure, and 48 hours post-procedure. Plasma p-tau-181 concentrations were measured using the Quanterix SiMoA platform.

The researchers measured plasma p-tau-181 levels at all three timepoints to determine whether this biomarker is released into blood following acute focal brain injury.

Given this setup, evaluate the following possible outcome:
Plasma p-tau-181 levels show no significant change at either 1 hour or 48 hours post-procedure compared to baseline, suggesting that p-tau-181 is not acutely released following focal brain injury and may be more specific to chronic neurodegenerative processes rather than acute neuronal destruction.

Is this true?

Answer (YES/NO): YES